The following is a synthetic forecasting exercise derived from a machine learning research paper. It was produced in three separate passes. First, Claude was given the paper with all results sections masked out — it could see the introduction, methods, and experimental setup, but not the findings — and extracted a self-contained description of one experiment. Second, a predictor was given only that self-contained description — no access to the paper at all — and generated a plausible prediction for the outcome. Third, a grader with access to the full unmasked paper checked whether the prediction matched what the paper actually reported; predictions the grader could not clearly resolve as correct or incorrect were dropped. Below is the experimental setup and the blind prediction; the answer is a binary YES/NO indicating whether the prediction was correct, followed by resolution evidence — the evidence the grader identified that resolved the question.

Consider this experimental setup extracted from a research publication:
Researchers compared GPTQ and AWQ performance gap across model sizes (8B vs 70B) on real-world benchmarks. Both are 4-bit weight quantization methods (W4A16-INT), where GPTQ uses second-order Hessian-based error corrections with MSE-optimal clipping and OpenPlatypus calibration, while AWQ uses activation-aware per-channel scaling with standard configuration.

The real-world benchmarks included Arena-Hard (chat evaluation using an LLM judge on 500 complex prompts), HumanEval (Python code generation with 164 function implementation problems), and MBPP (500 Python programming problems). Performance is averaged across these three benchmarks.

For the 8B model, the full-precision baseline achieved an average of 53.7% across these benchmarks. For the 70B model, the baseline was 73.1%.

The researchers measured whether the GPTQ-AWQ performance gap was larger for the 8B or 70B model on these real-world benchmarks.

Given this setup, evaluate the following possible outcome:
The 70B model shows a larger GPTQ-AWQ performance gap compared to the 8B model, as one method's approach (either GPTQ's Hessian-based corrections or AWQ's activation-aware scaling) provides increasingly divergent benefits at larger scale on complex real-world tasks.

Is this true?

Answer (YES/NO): NO